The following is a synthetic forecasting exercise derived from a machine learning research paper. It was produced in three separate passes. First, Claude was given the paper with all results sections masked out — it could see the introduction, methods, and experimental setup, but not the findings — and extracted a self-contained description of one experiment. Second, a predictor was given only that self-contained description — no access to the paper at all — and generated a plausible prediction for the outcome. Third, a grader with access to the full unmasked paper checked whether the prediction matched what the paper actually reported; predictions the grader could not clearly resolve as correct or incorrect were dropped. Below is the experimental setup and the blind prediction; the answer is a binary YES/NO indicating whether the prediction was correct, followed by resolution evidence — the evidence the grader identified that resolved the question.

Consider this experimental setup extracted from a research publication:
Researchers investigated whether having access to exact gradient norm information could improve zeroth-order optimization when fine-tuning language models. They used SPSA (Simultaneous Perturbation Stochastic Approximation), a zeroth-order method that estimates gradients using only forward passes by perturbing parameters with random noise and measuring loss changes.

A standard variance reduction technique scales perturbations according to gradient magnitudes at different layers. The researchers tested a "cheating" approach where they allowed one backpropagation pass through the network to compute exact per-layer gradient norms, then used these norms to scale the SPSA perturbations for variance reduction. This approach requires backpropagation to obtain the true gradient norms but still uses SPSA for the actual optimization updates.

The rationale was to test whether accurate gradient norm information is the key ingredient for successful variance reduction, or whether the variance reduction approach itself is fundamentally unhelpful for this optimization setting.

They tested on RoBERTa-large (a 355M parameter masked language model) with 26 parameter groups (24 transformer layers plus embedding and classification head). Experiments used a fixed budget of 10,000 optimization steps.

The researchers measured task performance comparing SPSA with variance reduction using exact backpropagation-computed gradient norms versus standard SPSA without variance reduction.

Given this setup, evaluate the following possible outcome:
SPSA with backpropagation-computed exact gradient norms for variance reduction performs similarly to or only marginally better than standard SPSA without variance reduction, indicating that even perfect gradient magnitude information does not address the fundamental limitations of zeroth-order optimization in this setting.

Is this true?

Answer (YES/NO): YES